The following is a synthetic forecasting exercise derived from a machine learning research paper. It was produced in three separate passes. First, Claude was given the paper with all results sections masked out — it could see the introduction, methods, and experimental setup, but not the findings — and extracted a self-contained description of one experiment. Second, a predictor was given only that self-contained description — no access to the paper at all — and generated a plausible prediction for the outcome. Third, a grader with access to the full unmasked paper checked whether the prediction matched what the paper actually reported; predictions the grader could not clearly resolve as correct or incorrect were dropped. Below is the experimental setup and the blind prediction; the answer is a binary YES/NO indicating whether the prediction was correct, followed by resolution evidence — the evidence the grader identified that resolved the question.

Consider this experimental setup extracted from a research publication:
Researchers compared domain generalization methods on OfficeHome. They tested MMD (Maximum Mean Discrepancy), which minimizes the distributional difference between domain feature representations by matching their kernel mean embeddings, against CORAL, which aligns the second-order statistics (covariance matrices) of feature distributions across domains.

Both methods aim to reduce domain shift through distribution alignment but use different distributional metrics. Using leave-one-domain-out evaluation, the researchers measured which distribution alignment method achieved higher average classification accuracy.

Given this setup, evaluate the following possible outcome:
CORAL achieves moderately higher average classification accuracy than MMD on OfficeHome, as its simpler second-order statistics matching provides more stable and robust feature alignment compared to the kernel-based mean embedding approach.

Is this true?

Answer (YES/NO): YES